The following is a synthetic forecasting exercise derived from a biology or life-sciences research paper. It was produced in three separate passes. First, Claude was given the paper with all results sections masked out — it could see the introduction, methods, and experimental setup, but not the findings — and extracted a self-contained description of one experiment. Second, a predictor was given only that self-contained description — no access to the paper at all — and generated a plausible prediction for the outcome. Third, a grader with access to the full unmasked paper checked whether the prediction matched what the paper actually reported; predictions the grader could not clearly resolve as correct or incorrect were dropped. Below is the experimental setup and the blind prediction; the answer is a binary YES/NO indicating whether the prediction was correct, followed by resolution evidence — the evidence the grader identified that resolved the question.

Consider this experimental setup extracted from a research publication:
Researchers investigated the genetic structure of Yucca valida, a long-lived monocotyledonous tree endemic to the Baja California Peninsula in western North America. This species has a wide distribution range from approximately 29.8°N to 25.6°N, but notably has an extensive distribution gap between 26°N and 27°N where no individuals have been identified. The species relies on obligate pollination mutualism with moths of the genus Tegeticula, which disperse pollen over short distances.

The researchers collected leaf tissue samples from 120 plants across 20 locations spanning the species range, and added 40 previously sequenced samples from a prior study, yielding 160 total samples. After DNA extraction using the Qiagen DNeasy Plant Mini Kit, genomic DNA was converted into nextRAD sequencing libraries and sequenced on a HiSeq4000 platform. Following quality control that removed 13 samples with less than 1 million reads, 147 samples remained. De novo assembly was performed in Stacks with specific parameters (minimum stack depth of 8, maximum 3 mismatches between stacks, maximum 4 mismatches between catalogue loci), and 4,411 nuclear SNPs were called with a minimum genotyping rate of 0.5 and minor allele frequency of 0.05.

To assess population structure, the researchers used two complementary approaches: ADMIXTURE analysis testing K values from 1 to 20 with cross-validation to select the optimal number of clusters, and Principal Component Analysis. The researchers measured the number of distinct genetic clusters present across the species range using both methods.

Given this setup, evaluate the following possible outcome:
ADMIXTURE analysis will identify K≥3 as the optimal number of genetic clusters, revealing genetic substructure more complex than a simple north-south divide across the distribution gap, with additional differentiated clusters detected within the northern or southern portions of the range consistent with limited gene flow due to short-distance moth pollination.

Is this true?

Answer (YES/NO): YES